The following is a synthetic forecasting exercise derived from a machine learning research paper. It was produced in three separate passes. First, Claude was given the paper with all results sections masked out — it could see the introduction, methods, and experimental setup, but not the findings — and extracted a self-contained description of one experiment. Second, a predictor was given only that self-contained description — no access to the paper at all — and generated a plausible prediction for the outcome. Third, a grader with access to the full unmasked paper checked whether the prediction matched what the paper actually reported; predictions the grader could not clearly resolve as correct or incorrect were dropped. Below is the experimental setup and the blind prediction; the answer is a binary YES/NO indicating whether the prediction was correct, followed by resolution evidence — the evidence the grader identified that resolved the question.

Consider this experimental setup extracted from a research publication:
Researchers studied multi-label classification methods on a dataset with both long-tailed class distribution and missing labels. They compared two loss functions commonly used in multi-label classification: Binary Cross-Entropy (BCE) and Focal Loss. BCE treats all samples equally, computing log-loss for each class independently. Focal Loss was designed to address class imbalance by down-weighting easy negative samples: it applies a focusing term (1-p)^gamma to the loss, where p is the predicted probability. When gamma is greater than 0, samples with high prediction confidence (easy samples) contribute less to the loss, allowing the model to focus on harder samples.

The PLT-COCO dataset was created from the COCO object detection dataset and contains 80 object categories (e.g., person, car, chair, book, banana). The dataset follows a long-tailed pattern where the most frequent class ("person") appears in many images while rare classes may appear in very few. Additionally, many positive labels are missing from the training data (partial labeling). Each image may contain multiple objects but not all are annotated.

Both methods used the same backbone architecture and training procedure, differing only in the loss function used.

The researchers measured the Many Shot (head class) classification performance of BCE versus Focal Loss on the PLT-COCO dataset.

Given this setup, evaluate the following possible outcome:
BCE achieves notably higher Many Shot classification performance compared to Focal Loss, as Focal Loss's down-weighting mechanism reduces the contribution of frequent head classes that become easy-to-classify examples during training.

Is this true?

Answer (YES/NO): YES